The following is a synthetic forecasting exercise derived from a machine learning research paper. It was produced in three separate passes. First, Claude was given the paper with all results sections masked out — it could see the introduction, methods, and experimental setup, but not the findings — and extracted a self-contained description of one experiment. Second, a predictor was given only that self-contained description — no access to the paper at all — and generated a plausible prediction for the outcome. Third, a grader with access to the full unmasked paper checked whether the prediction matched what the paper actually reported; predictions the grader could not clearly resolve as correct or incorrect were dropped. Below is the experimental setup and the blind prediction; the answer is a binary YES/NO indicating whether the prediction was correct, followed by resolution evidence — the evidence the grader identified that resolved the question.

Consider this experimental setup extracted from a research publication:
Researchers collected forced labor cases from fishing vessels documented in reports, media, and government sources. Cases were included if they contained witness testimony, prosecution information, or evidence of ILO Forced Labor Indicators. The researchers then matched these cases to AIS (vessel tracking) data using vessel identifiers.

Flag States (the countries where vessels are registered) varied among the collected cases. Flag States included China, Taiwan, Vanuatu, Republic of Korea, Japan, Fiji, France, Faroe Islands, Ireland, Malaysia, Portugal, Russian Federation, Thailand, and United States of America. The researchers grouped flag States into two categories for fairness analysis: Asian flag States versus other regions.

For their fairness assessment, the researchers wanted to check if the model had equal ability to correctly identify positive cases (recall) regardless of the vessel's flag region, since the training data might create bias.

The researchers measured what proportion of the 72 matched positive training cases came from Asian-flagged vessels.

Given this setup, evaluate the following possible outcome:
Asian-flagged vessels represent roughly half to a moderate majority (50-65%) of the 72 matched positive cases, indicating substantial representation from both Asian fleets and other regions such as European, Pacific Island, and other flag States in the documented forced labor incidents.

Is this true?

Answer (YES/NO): NO